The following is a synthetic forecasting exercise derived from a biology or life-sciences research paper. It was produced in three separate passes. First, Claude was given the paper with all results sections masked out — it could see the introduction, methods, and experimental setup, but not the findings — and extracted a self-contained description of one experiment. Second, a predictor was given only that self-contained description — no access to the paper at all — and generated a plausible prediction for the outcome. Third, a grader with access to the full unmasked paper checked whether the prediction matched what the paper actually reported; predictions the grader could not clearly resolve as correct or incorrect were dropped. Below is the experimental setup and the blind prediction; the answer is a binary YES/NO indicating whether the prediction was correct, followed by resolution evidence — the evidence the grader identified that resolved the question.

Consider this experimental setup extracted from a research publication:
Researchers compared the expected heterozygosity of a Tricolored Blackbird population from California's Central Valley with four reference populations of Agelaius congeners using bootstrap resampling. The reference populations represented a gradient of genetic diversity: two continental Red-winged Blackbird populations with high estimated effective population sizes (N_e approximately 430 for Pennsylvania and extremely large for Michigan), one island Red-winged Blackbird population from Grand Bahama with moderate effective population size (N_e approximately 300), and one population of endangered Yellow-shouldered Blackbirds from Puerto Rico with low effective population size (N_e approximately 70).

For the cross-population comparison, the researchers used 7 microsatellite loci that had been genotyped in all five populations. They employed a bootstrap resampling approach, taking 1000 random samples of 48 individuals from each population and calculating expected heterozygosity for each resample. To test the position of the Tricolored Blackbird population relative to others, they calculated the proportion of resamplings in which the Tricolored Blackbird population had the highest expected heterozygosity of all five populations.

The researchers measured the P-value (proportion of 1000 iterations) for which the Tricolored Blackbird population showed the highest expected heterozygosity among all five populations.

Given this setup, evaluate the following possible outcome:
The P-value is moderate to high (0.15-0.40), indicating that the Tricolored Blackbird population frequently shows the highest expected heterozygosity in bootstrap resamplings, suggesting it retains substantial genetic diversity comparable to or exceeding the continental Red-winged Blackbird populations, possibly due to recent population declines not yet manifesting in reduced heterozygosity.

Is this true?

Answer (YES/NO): NO